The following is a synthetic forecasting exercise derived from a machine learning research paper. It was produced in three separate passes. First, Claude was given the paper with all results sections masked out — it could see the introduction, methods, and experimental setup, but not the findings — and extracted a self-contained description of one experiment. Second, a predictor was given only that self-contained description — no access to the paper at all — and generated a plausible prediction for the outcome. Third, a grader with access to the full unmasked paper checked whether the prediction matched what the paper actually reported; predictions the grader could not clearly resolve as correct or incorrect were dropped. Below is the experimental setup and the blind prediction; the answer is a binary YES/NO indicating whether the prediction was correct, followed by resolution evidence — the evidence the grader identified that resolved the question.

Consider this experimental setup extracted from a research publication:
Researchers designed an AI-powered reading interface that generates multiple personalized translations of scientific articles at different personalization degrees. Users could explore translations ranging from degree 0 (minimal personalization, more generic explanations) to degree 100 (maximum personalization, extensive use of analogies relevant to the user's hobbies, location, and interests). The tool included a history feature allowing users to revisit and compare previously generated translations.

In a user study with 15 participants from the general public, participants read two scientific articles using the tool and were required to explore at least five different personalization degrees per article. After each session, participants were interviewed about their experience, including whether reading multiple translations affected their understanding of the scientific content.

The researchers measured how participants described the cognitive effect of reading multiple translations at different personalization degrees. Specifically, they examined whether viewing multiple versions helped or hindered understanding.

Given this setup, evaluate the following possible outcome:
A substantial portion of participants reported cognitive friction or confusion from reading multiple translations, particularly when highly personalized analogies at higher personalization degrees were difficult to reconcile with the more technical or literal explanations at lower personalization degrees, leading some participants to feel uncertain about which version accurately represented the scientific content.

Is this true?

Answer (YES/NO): NO